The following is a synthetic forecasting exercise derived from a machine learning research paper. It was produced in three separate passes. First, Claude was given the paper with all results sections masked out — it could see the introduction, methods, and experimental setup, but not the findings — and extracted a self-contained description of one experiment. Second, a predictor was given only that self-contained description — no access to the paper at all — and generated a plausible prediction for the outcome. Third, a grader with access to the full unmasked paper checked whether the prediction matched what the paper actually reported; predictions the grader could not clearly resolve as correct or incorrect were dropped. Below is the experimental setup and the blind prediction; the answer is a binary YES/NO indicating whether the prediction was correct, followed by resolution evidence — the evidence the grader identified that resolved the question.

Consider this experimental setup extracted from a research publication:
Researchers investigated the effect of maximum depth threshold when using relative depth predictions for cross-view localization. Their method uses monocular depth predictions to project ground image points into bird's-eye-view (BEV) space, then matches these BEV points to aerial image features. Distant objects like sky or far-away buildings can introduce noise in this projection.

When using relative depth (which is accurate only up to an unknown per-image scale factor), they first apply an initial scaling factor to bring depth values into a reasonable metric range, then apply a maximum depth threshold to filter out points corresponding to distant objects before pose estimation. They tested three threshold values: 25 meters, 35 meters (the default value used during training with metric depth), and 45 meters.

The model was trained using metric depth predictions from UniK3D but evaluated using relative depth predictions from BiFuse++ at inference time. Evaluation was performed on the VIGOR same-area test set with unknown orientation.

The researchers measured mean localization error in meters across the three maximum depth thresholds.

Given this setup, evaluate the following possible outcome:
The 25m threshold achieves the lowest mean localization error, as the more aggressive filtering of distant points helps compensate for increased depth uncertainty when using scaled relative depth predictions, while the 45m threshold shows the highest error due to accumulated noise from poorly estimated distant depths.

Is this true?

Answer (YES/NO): YES